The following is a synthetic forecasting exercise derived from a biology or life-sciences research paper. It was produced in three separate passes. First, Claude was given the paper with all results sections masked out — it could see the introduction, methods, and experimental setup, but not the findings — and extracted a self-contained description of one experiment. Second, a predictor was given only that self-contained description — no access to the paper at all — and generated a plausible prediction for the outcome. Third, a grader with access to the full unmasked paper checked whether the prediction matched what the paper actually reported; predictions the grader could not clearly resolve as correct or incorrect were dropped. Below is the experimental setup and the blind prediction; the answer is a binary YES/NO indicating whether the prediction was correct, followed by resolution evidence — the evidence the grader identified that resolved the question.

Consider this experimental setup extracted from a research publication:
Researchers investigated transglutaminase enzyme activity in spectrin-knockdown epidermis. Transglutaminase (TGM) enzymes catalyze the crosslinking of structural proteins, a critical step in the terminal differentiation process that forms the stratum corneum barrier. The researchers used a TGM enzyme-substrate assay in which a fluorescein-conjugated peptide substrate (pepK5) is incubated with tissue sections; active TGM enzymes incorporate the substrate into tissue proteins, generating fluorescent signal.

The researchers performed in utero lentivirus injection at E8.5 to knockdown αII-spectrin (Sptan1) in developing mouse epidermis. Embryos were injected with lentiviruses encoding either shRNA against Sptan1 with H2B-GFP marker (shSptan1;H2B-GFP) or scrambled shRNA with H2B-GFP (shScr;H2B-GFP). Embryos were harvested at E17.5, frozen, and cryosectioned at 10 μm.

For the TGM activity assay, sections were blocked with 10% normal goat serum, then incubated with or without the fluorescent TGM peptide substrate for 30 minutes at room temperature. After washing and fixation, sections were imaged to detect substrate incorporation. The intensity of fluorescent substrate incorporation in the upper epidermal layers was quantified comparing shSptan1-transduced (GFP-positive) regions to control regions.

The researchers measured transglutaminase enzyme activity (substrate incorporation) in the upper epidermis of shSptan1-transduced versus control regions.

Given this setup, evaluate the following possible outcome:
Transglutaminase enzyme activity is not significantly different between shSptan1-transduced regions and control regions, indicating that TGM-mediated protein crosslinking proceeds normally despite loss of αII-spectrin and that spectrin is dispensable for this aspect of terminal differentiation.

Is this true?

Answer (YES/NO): NO